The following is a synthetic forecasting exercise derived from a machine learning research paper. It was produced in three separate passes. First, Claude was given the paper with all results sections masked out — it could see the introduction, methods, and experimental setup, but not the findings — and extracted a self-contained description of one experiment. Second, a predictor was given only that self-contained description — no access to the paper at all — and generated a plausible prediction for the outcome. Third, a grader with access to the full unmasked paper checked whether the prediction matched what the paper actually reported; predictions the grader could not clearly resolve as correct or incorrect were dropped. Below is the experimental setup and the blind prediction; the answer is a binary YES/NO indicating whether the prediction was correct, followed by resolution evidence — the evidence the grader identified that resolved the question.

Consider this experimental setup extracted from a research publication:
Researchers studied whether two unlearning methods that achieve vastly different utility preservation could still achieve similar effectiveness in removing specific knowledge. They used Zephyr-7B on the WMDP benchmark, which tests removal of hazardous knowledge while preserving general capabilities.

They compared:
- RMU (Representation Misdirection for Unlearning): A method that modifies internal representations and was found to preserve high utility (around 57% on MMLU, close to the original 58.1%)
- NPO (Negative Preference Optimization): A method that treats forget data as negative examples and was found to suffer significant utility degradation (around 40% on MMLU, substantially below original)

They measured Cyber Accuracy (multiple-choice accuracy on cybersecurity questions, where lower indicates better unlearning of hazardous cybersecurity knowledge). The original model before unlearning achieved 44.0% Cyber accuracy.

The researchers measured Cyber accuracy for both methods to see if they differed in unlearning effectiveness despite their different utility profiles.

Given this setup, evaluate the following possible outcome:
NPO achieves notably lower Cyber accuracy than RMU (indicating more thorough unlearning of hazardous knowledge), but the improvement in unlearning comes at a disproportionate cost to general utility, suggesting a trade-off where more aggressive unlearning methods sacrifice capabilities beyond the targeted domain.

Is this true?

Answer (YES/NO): NO